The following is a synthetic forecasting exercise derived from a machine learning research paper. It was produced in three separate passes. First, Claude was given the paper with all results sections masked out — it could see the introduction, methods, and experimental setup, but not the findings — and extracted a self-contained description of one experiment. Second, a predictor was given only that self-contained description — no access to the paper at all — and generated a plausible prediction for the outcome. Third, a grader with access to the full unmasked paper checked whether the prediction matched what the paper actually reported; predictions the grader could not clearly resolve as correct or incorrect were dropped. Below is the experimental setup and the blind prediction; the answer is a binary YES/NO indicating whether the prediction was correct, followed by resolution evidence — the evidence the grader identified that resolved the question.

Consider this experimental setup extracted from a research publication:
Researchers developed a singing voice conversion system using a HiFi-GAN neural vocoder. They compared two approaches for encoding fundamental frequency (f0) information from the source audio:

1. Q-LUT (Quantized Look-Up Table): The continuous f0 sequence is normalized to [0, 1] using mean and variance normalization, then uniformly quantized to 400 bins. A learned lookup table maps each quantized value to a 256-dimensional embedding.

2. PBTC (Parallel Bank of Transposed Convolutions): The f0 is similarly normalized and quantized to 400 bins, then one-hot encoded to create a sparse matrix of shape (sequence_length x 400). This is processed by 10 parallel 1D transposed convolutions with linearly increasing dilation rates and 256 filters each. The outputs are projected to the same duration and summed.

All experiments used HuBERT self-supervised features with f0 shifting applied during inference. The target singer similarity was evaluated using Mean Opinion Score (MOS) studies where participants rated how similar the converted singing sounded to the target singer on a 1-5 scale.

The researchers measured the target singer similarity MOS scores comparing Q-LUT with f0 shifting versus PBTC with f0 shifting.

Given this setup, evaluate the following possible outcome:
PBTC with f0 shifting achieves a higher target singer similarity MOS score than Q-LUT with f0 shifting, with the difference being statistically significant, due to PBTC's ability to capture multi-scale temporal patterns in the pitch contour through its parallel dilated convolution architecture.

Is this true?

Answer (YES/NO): NO